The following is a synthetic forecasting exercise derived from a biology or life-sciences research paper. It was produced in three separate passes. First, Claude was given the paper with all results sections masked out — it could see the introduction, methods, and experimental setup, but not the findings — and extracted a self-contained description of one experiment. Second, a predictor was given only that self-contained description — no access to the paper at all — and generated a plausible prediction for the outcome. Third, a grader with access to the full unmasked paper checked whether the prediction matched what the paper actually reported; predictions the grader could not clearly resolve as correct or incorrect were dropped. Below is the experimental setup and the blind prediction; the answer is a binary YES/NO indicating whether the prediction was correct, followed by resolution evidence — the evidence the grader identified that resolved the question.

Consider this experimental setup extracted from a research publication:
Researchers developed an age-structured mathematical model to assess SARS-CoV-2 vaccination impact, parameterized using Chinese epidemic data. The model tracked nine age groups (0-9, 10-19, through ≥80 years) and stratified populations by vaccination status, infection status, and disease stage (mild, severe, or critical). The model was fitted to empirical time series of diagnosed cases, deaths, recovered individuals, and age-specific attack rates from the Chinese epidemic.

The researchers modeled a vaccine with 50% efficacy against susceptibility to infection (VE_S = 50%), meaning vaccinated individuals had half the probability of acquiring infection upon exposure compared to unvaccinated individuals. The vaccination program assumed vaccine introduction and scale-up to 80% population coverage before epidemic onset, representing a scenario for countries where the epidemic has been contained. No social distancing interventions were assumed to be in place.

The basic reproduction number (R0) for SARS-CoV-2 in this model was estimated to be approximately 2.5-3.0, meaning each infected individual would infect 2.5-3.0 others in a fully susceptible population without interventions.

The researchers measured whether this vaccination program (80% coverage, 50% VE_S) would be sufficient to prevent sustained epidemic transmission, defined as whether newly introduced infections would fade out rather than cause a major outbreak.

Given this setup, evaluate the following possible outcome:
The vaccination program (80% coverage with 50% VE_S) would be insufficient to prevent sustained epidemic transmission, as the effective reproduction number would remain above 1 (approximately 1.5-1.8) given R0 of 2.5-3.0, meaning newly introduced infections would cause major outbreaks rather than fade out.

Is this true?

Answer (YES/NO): YES